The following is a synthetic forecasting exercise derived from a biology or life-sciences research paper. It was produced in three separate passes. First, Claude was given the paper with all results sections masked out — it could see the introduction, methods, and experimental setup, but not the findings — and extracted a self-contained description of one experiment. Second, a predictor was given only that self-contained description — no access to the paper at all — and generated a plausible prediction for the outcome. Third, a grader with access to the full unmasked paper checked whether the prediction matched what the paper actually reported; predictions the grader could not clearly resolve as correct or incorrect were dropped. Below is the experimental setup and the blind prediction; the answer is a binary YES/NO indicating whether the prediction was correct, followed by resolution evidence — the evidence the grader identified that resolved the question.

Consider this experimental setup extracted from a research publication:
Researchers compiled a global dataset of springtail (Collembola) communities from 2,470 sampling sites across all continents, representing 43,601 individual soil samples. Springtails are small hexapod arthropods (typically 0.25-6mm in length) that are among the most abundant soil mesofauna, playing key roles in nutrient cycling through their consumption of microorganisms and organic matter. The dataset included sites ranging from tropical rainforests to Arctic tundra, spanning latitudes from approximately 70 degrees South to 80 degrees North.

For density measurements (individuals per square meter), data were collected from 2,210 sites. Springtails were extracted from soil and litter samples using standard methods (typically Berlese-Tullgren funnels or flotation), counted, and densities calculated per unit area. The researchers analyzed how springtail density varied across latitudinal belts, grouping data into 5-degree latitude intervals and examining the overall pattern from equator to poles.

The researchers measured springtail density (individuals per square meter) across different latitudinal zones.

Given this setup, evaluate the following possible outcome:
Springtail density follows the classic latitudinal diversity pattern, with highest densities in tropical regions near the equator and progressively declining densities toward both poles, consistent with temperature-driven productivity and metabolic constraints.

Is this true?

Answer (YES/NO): NO